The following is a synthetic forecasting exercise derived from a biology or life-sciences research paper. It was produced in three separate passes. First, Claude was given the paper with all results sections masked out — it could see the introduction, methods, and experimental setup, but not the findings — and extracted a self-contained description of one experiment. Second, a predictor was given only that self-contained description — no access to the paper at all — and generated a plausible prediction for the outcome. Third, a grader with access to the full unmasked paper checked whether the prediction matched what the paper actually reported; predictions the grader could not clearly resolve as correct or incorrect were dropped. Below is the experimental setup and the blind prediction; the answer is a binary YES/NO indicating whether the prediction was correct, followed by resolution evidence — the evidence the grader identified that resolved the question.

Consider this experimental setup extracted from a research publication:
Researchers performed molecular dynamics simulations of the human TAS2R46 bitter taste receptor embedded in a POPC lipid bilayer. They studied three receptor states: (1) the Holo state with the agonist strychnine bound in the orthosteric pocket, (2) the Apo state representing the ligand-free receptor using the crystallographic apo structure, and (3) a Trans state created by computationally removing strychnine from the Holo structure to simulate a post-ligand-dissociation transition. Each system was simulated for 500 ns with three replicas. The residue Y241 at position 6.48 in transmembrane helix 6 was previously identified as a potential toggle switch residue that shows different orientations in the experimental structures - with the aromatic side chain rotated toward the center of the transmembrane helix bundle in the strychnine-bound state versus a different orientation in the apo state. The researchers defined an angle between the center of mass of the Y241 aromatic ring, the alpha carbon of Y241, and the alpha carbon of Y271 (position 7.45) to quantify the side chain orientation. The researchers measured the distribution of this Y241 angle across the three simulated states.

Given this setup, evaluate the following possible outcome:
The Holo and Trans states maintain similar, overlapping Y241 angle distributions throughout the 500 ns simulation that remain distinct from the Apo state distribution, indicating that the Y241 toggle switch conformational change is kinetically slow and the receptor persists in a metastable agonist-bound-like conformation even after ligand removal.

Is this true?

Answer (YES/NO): NO